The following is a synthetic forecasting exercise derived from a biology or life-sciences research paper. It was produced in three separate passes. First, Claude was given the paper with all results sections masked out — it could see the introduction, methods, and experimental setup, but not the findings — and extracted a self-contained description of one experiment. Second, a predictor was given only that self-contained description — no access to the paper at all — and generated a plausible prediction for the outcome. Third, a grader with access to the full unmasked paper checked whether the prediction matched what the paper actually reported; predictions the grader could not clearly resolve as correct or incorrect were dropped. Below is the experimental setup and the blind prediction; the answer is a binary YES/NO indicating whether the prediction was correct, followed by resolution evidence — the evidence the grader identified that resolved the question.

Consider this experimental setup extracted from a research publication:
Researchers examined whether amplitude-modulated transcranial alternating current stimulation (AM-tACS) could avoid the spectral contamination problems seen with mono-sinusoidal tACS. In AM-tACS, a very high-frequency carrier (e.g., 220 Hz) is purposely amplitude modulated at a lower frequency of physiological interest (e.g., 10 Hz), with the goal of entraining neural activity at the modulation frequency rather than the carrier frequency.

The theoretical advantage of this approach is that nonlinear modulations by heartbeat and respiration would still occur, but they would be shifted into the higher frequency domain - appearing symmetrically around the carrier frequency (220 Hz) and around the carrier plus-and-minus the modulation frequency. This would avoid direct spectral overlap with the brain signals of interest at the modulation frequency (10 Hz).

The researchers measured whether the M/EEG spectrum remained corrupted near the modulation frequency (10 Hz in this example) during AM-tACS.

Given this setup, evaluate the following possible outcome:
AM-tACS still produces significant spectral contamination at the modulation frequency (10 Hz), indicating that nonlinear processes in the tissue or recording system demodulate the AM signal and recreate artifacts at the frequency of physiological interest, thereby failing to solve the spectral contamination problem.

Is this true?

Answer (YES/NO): NO